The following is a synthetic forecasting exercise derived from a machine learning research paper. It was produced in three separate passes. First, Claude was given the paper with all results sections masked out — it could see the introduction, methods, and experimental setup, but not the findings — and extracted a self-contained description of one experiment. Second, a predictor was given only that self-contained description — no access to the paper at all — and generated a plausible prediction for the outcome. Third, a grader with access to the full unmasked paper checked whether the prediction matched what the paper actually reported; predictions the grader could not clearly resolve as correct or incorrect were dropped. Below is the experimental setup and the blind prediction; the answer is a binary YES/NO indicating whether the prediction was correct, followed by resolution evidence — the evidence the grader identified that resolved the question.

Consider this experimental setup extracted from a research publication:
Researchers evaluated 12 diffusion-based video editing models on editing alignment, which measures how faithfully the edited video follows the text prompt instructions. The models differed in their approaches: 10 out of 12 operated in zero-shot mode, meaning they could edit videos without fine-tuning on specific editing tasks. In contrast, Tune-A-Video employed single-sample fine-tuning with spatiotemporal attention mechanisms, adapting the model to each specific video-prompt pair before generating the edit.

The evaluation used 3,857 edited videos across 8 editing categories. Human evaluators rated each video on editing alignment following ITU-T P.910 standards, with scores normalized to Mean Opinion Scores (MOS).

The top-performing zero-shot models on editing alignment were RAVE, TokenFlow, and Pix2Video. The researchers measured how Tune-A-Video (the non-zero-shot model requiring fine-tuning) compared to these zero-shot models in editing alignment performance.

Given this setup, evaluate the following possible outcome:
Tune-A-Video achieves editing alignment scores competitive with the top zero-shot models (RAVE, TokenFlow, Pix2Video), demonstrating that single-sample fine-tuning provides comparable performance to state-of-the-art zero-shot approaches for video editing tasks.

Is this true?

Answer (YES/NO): NO